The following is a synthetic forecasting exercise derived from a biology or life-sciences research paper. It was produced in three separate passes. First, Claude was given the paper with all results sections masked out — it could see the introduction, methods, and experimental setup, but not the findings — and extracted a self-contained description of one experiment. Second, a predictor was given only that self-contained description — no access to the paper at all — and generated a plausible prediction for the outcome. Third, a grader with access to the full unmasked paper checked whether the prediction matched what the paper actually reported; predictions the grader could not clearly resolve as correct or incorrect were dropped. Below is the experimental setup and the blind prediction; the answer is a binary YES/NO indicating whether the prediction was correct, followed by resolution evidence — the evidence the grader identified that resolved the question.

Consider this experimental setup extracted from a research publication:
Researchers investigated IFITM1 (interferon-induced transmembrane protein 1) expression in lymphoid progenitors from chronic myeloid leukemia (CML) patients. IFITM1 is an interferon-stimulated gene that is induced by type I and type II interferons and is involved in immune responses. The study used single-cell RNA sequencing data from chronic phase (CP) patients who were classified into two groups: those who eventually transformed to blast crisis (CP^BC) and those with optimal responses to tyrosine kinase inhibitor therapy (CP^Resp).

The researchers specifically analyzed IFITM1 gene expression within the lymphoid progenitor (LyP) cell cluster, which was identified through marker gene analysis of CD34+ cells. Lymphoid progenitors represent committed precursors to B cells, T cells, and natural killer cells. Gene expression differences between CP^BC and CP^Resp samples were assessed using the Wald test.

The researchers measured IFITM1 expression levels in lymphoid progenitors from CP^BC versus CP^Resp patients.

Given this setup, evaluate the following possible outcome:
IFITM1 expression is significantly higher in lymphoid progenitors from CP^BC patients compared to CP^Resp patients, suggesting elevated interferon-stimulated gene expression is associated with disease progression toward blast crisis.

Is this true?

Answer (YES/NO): YES